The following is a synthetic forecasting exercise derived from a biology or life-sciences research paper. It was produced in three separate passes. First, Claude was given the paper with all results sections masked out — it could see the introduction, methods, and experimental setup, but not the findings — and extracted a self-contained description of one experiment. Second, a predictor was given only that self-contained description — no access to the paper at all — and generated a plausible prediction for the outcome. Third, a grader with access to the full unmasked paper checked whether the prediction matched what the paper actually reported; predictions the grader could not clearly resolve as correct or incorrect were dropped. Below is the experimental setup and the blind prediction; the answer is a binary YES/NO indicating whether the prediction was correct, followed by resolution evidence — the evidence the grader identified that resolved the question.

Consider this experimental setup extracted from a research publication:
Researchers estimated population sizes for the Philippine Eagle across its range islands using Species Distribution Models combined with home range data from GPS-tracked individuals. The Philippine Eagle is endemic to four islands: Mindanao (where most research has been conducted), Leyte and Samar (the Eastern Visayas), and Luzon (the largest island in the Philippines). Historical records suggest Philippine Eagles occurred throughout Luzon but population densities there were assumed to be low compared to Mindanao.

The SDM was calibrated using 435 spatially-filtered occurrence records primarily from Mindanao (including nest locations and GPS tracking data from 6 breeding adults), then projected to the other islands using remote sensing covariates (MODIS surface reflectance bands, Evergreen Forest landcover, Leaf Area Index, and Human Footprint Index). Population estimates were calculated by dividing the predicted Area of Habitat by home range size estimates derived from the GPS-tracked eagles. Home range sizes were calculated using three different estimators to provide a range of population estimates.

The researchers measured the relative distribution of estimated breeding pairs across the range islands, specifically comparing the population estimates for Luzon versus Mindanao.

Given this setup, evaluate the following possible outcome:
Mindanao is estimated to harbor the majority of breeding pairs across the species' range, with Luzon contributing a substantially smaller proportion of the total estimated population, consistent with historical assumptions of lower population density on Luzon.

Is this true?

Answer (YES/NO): YES